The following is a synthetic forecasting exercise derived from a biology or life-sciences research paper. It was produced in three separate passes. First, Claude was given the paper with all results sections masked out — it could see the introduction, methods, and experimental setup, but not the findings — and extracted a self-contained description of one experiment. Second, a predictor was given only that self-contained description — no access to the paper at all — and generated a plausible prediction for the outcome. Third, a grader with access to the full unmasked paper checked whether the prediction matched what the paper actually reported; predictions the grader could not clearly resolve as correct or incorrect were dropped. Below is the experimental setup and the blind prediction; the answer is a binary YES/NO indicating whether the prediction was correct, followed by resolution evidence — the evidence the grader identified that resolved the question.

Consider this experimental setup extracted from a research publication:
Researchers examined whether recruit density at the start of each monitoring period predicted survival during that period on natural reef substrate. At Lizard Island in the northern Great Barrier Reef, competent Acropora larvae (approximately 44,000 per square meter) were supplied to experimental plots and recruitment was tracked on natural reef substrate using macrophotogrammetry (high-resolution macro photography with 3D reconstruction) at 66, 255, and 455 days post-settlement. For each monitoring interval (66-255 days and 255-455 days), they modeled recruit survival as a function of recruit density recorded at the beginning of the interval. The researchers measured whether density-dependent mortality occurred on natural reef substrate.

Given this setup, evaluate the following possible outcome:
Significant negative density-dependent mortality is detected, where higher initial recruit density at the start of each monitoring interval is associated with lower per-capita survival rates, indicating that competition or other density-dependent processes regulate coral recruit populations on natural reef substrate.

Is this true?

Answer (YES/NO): NO